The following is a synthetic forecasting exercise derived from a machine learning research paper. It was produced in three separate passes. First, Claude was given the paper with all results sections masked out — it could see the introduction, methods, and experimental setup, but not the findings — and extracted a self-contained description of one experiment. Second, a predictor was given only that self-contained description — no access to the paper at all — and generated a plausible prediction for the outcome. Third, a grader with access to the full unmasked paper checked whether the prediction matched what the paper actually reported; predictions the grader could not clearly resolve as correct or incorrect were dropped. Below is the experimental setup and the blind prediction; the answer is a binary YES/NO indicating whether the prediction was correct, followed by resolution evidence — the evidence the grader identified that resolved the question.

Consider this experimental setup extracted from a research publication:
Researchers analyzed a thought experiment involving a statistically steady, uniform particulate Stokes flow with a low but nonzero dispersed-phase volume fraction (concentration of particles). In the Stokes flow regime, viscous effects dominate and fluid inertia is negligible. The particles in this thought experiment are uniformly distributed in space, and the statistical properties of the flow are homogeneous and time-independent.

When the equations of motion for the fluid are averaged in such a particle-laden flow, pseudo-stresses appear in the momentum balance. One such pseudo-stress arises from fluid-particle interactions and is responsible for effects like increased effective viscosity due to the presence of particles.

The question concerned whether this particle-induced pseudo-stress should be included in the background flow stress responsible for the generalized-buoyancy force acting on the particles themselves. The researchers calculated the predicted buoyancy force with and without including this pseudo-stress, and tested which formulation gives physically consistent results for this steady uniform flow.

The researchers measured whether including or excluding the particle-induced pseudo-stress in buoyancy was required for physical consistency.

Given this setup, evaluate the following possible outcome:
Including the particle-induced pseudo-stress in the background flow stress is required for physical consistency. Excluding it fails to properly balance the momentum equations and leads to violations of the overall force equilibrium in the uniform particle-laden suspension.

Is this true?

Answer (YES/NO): YES